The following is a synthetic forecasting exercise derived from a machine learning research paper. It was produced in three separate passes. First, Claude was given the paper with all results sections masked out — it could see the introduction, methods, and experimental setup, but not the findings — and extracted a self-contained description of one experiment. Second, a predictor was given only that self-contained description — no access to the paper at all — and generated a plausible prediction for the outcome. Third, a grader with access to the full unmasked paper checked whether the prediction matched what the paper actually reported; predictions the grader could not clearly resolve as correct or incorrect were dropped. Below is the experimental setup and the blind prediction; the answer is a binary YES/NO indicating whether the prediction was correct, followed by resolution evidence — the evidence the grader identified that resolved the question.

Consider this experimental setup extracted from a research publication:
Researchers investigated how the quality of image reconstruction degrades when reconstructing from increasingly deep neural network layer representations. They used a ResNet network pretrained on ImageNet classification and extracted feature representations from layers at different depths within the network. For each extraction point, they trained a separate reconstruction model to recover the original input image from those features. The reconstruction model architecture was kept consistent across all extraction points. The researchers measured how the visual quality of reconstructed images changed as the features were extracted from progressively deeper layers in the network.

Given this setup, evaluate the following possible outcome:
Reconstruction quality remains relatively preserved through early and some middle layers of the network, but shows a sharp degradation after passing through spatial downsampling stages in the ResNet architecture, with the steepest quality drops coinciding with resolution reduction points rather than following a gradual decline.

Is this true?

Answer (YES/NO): NO